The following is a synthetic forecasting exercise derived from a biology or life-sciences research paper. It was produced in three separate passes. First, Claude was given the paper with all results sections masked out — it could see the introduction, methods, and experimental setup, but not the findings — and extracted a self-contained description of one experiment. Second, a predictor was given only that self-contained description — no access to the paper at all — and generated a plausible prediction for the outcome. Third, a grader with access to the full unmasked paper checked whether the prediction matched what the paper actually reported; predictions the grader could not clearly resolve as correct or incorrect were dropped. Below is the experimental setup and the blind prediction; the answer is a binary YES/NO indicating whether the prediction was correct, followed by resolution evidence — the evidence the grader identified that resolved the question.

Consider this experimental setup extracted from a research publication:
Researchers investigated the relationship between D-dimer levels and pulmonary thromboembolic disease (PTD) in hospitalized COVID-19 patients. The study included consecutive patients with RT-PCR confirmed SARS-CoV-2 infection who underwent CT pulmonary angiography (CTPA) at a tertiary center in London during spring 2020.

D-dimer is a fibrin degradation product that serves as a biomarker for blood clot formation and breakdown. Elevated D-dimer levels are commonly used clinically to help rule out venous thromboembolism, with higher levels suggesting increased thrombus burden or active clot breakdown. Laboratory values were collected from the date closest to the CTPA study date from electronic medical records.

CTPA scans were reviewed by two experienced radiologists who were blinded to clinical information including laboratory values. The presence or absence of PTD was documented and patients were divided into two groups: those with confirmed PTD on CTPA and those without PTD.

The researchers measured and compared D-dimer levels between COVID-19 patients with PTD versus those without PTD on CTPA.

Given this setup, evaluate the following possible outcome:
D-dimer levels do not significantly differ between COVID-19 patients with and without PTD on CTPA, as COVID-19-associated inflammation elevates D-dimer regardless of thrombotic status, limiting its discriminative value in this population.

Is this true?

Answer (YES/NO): NO